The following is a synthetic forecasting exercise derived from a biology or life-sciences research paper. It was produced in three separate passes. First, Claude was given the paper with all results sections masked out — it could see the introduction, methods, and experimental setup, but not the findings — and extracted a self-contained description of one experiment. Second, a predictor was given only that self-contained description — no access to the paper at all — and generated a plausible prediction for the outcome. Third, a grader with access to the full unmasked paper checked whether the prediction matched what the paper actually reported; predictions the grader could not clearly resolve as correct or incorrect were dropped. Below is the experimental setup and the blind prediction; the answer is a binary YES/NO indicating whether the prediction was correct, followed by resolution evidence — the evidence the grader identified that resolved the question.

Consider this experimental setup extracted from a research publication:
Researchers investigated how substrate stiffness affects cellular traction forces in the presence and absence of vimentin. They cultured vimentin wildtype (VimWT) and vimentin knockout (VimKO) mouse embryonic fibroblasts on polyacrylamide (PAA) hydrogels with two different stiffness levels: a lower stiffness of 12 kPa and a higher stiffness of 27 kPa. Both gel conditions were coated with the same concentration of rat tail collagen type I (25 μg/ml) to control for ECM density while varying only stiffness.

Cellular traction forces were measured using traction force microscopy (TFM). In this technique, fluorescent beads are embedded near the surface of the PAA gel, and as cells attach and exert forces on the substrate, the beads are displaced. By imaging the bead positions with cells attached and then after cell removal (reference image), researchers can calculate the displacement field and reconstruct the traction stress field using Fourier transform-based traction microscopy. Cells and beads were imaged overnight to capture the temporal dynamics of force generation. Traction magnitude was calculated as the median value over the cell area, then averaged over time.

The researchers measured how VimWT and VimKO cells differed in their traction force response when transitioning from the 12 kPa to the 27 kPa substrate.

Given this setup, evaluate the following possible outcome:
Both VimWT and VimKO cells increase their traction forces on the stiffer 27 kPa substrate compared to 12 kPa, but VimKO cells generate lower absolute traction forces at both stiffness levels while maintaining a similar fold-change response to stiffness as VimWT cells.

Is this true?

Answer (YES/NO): NO